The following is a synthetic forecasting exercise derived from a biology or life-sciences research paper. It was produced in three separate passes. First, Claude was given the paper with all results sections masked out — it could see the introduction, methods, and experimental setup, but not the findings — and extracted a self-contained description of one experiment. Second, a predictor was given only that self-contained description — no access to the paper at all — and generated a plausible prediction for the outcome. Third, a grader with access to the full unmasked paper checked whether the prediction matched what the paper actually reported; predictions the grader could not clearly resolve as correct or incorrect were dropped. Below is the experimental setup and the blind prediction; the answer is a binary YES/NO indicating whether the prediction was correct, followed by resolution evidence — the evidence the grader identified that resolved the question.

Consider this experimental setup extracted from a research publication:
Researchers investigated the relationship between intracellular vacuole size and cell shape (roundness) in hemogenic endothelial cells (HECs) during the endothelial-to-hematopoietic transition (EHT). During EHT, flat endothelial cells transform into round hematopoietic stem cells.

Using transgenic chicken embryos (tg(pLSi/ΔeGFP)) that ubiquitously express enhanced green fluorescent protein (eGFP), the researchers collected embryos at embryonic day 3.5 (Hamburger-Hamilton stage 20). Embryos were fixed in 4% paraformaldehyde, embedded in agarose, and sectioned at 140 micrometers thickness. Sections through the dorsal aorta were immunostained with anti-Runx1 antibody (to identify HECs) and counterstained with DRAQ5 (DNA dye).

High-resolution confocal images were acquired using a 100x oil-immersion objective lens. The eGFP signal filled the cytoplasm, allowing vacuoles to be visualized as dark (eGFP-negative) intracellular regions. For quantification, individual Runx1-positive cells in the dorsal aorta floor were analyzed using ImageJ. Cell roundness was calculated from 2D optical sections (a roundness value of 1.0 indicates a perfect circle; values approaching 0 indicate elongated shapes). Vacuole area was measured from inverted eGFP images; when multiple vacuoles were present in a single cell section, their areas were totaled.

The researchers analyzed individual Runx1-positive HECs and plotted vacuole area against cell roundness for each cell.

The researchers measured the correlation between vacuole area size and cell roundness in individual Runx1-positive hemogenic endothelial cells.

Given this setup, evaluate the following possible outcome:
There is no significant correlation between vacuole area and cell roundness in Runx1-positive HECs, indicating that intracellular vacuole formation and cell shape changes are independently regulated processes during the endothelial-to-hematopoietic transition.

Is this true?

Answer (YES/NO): NO